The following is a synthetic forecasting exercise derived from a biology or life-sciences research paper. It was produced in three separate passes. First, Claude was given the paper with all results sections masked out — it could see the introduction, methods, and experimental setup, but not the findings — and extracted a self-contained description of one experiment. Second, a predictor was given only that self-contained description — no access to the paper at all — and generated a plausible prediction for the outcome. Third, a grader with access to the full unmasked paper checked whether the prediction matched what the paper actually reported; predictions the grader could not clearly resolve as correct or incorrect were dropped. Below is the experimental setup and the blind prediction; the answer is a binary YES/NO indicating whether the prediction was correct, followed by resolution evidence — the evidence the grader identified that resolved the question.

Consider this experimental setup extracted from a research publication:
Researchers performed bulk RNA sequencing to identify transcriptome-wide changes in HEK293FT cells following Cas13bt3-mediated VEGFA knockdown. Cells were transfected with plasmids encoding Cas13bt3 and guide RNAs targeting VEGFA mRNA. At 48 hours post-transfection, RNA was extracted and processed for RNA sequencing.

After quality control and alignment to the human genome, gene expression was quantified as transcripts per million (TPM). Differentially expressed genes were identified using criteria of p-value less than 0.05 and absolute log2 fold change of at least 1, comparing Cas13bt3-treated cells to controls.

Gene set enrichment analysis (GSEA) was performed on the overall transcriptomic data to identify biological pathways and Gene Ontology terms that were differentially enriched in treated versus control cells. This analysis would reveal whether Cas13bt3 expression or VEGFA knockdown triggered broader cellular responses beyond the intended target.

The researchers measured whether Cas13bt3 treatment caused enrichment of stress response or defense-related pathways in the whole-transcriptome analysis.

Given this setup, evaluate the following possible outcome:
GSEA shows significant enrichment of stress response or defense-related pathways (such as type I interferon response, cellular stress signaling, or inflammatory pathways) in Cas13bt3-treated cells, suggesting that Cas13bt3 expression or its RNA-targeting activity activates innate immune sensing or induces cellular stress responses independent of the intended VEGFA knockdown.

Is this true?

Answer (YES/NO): NO